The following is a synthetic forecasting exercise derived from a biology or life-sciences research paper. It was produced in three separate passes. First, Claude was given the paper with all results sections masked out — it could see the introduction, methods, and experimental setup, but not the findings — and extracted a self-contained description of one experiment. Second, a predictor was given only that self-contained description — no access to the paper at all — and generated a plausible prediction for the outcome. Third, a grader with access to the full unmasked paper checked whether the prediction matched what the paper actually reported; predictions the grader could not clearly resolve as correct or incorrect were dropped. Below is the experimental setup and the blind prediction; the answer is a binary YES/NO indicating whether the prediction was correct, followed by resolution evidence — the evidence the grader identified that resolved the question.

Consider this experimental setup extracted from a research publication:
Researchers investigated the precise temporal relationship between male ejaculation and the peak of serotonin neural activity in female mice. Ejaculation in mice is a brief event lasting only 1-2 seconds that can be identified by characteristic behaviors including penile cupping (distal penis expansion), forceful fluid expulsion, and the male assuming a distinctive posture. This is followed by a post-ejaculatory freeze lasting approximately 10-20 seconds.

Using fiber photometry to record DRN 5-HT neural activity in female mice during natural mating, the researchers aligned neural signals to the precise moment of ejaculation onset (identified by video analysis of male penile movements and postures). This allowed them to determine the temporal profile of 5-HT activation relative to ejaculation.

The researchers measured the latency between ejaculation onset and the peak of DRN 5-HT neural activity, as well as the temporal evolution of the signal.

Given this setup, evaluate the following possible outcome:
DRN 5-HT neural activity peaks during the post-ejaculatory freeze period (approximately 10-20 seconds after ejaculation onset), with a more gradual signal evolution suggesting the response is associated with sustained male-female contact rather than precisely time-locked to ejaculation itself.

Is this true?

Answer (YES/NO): NO